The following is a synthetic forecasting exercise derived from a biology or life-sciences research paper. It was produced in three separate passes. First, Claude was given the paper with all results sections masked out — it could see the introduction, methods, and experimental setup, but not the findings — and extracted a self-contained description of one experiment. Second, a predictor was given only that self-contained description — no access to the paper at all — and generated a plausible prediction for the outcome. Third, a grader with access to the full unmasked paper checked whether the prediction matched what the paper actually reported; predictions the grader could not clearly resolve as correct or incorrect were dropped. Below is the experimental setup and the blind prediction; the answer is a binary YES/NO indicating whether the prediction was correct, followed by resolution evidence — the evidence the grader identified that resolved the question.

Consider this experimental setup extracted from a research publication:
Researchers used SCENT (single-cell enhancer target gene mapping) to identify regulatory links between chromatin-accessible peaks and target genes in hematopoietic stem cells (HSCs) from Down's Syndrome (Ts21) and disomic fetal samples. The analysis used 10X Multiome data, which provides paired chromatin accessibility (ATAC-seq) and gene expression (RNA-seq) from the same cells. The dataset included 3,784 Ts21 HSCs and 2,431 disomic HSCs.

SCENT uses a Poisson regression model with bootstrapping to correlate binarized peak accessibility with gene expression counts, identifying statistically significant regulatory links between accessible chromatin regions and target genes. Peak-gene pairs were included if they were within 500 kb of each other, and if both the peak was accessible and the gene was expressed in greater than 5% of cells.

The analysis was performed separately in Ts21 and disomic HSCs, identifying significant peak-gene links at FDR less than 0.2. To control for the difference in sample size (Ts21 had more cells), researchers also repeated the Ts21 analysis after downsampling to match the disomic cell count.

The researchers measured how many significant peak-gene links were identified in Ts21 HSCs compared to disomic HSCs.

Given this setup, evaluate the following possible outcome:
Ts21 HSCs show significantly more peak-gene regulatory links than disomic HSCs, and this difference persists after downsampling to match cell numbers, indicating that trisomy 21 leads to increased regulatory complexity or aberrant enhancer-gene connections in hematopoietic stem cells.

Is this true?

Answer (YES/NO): YES